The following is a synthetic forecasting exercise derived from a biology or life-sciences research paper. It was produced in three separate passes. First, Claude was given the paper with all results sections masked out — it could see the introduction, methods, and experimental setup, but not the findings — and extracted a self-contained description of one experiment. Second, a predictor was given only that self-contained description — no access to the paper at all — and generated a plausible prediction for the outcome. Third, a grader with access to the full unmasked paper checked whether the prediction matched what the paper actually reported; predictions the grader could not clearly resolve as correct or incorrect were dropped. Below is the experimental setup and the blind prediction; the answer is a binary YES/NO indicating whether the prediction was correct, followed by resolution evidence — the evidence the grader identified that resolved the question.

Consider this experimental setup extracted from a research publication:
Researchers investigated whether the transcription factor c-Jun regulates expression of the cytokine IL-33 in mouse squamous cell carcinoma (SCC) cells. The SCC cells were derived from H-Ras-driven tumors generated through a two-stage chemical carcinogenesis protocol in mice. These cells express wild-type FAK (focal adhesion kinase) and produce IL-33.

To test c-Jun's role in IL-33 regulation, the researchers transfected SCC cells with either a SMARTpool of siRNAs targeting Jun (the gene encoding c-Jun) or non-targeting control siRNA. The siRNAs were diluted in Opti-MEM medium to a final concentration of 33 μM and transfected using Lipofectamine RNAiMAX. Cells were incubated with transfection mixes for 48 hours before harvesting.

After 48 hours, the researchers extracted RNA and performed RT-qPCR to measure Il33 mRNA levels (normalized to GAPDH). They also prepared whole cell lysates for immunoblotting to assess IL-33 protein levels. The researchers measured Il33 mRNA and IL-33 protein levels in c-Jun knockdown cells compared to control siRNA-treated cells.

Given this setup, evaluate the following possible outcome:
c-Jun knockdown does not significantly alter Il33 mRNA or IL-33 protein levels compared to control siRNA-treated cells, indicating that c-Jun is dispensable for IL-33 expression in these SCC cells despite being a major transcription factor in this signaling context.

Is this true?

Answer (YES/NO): NO